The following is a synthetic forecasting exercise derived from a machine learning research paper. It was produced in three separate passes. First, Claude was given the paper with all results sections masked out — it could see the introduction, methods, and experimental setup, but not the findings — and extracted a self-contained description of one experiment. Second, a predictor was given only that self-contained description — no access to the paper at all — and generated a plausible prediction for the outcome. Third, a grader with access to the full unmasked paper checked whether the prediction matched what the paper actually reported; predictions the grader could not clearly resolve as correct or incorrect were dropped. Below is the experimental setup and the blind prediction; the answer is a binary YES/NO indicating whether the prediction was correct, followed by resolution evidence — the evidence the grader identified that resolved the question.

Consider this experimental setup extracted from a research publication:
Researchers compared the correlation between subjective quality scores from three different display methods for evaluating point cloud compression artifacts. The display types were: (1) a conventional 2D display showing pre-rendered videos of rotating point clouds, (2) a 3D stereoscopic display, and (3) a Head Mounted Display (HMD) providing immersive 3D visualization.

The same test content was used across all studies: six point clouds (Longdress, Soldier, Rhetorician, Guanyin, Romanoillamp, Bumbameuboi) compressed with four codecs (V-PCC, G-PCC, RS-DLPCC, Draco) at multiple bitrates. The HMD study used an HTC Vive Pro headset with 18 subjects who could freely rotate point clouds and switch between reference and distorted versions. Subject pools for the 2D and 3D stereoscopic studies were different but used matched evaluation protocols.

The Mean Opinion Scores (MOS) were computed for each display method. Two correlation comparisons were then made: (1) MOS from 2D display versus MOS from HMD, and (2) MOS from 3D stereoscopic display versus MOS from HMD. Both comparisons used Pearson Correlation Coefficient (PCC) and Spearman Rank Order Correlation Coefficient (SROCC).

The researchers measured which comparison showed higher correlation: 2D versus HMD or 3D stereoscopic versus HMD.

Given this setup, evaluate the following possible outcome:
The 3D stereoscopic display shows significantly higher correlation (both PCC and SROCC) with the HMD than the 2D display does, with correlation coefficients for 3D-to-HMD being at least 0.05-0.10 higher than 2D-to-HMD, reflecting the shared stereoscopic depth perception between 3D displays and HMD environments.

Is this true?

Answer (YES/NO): NO